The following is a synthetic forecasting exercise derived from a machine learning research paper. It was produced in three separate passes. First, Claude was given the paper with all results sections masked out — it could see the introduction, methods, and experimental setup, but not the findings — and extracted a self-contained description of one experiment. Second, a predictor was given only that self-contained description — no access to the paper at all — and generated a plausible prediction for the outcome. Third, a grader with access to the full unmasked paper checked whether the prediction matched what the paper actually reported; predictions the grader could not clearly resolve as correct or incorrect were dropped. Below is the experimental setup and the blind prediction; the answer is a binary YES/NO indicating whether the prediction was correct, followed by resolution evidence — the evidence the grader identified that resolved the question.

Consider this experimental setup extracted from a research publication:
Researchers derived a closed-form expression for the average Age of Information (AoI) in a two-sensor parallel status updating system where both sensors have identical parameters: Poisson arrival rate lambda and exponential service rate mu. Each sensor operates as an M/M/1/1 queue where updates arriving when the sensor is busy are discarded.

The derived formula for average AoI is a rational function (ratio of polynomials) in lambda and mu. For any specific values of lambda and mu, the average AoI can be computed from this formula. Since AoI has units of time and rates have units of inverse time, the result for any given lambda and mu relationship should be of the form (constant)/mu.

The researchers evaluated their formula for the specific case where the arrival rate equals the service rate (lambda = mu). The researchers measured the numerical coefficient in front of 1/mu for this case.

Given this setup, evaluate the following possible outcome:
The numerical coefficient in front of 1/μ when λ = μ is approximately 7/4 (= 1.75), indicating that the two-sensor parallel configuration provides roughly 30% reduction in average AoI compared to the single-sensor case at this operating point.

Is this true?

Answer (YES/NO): NO